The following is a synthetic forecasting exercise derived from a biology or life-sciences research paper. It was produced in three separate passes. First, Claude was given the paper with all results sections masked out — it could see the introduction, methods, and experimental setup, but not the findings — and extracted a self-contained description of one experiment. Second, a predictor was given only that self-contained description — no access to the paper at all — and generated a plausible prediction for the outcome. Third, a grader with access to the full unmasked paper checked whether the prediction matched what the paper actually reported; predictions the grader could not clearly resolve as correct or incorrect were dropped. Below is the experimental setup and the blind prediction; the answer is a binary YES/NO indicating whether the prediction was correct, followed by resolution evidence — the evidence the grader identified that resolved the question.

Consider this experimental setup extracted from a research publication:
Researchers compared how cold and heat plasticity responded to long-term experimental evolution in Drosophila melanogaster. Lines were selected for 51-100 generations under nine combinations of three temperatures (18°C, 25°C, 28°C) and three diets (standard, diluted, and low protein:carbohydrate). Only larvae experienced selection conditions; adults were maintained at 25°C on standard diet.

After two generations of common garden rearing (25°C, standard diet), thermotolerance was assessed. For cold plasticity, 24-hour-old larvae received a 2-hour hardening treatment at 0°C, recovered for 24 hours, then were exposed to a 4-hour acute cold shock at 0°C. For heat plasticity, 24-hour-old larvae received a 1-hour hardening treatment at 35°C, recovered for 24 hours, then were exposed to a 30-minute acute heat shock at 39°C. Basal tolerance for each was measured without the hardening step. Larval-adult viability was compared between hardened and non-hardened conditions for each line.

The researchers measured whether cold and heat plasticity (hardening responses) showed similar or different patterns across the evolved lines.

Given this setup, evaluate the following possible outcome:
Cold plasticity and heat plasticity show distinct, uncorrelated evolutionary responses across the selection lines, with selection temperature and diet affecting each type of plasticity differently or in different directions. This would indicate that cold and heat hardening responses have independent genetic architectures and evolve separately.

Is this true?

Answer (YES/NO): YES